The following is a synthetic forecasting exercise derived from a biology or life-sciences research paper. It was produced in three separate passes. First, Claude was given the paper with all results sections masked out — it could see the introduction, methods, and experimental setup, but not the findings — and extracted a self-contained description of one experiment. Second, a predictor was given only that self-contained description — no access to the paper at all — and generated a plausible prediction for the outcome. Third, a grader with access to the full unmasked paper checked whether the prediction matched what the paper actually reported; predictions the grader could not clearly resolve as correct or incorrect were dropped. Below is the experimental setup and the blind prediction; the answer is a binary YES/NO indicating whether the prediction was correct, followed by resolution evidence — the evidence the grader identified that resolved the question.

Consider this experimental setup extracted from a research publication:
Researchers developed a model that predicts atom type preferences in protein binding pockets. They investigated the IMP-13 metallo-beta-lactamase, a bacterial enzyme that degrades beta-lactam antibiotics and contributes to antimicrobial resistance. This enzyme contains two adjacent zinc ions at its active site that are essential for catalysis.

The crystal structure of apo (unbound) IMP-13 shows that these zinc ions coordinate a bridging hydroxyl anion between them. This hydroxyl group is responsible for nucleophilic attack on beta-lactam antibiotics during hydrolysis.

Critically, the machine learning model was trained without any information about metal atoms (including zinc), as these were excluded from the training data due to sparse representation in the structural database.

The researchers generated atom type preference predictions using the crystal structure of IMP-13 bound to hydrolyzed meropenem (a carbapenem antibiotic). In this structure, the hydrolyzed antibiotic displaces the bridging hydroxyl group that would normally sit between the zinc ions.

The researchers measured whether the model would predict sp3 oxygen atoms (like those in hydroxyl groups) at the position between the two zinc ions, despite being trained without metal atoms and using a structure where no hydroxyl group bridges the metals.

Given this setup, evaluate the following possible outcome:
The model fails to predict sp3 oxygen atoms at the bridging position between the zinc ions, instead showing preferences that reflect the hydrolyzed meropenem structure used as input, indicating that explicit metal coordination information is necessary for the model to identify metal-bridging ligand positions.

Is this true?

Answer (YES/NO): NO